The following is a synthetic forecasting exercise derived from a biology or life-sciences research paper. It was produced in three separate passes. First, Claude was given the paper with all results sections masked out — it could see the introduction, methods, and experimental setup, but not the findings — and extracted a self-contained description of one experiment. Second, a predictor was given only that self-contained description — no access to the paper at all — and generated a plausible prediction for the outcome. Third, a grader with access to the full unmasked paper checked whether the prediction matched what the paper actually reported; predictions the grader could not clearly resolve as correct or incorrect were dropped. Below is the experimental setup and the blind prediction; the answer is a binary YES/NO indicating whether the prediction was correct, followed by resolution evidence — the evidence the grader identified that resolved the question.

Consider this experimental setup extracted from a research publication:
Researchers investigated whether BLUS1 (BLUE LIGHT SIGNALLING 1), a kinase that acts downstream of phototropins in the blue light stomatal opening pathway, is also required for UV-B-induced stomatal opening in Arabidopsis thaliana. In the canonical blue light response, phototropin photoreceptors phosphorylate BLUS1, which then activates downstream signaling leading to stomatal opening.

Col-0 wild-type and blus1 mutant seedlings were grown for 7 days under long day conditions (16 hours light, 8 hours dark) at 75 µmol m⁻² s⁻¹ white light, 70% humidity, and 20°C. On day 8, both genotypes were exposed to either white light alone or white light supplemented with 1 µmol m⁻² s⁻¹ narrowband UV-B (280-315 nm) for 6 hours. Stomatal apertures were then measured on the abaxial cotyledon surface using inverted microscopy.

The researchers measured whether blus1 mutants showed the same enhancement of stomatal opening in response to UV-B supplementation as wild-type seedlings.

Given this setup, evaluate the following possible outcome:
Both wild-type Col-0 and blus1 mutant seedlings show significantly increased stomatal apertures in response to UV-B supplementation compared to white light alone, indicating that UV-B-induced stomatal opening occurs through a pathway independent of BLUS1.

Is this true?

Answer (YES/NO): NO